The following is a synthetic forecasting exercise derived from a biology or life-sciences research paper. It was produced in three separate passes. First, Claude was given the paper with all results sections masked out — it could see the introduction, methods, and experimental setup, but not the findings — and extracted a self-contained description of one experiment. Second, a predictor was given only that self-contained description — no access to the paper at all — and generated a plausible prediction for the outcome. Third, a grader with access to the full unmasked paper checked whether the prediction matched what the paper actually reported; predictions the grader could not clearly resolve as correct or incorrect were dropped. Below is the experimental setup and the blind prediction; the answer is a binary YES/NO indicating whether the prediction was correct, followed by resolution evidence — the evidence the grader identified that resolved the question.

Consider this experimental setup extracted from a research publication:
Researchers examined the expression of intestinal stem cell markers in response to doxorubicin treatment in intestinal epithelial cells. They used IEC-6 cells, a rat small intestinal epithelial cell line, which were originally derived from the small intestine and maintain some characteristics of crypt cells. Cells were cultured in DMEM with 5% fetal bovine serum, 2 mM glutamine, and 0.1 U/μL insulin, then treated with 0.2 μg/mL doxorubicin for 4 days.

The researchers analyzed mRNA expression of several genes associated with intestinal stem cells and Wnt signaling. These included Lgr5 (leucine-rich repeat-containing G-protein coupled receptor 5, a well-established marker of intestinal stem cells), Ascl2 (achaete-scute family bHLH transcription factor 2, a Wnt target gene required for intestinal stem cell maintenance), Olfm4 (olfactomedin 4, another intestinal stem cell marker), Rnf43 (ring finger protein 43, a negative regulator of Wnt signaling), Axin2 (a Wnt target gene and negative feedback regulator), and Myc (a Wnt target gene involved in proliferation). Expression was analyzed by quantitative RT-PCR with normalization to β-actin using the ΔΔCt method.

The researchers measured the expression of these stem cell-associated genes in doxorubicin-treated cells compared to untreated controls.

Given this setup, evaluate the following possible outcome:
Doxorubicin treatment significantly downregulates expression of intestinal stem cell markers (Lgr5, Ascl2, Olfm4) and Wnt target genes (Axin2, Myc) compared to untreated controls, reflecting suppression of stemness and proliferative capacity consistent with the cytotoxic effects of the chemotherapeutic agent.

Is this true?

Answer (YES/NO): NO